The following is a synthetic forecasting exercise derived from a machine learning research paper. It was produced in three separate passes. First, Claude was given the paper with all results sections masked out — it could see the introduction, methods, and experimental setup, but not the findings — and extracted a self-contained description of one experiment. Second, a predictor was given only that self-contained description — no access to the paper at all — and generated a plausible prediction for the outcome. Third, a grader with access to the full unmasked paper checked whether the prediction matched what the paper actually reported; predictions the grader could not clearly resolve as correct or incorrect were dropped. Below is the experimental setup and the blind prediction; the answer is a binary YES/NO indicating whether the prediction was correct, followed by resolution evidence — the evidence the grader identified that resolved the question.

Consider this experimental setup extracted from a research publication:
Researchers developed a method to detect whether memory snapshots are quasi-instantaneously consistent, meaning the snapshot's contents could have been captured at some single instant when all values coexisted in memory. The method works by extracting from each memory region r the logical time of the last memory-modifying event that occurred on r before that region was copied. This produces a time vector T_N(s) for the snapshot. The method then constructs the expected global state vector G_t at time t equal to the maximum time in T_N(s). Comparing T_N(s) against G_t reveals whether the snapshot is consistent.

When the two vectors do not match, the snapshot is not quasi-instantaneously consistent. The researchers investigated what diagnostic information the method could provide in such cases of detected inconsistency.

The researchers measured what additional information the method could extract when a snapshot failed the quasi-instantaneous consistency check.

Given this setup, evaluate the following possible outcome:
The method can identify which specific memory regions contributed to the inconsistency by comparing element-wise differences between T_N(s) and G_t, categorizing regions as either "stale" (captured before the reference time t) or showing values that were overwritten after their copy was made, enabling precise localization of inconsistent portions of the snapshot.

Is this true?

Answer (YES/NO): NO